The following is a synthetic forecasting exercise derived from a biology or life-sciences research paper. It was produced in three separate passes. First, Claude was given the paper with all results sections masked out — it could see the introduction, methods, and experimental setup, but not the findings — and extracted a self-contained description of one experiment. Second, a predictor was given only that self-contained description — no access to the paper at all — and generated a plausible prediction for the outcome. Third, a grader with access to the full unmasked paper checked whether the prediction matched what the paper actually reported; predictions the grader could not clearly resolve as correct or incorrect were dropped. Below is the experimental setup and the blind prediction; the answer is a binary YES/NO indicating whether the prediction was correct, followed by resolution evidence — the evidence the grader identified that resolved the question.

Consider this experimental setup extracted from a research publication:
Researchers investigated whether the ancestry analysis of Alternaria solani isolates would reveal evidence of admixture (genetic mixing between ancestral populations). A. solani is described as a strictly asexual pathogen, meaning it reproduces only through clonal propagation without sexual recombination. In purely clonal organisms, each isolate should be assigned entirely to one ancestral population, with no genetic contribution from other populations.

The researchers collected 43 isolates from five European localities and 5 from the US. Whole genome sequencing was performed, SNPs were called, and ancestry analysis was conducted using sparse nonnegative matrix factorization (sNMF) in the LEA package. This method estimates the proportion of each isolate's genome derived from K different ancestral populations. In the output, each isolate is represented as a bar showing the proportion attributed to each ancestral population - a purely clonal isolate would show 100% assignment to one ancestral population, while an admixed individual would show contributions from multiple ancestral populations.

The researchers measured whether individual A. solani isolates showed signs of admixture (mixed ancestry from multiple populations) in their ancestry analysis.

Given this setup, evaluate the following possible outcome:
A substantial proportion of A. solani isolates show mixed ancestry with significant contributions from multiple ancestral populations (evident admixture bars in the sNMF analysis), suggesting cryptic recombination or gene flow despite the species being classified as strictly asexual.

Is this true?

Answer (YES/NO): YES